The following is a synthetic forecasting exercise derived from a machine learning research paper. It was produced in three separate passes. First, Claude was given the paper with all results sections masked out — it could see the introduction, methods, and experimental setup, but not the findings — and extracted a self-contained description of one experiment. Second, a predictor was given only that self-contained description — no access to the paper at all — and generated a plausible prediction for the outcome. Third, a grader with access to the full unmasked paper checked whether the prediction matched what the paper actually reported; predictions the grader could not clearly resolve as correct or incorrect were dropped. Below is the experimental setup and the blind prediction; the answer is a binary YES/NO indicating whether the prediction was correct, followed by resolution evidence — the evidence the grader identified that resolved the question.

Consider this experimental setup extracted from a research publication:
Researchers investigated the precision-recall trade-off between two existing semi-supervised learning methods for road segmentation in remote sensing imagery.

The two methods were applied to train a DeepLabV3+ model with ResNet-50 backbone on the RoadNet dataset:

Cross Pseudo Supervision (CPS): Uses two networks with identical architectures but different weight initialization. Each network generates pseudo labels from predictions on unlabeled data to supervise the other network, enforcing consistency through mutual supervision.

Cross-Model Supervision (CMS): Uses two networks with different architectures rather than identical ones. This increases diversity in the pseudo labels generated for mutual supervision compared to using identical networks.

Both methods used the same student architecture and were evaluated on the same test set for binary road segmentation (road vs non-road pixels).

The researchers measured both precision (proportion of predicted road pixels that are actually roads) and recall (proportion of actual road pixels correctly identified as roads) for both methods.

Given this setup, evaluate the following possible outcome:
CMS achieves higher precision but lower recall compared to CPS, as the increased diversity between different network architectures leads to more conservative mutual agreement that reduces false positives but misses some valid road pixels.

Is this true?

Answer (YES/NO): YES